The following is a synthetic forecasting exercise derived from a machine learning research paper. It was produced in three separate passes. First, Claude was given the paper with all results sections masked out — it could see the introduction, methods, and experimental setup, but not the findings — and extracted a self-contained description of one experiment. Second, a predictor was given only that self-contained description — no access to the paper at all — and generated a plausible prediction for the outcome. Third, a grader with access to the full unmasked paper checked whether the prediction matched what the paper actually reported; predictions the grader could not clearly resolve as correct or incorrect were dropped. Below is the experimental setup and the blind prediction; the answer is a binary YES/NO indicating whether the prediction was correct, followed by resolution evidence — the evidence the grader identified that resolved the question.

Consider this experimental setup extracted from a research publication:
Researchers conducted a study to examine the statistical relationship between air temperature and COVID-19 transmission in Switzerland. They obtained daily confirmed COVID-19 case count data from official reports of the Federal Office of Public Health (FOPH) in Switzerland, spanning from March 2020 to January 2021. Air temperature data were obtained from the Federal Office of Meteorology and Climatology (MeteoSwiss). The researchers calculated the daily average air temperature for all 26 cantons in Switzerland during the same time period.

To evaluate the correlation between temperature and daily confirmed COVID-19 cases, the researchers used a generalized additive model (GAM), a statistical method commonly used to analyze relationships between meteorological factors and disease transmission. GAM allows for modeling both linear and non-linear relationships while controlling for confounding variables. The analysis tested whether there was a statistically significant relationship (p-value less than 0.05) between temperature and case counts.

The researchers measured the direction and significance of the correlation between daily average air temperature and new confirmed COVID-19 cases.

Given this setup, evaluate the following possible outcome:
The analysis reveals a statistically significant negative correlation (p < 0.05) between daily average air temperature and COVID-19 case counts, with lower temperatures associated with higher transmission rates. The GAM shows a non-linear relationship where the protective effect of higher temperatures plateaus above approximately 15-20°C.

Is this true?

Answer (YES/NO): NO